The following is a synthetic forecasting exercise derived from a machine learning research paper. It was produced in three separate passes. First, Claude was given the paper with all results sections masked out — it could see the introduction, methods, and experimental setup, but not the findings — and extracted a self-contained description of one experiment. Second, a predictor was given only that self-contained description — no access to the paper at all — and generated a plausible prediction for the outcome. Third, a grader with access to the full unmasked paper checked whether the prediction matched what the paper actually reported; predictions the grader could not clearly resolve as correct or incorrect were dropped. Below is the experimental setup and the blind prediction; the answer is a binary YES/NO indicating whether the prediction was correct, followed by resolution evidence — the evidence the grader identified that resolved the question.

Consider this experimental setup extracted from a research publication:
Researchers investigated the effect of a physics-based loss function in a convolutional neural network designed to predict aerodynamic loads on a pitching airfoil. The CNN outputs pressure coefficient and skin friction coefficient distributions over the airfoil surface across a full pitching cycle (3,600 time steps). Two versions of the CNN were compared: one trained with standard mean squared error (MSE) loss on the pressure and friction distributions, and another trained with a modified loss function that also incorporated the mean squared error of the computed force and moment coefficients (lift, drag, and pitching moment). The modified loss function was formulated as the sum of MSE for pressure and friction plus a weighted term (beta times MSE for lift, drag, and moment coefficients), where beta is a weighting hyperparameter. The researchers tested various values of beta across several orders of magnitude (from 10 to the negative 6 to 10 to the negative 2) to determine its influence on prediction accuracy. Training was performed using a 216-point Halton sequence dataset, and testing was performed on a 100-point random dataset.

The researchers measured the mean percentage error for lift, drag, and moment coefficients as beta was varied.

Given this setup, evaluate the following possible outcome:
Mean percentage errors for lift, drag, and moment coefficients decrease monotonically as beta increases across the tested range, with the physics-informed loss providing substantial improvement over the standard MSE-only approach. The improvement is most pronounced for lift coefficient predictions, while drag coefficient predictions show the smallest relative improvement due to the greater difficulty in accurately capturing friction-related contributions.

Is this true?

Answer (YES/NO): NO